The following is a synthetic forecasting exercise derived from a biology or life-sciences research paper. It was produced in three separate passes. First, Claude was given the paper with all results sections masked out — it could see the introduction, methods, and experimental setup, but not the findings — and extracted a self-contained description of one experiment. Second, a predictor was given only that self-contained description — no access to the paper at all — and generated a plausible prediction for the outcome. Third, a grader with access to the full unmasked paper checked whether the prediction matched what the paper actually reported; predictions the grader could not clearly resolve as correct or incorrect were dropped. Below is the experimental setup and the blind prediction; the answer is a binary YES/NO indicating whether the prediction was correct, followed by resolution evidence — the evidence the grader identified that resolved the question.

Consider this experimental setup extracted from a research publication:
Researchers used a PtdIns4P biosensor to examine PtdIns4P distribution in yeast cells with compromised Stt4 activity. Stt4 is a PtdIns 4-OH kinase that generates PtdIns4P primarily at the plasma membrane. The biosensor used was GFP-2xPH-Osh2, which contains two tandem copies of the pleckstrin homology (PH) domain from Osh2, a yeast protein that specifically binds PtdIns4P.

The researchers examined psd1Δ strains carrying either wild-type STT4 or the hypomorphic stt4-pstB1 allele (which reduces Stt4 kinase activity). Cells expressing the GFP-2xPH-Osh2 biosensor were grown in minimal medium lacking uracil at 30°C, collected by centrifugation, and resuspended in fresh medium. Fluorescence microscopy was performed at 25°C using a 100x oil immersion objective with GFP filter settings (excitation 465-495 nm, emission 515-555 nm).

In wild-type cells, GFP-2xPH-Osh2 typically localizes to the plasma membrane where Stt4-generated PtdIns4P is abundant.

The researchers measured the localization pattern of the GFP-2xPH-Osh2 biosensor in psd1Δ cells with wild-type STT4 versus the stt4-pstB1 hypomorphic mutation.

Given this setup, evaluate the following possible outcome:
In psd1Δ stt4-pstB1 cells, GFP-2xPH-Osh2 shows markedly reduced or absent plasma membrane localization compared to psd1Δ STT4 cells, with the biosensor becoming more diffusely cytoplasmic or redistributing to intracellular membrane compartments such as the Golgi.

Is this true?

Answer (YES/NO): YES